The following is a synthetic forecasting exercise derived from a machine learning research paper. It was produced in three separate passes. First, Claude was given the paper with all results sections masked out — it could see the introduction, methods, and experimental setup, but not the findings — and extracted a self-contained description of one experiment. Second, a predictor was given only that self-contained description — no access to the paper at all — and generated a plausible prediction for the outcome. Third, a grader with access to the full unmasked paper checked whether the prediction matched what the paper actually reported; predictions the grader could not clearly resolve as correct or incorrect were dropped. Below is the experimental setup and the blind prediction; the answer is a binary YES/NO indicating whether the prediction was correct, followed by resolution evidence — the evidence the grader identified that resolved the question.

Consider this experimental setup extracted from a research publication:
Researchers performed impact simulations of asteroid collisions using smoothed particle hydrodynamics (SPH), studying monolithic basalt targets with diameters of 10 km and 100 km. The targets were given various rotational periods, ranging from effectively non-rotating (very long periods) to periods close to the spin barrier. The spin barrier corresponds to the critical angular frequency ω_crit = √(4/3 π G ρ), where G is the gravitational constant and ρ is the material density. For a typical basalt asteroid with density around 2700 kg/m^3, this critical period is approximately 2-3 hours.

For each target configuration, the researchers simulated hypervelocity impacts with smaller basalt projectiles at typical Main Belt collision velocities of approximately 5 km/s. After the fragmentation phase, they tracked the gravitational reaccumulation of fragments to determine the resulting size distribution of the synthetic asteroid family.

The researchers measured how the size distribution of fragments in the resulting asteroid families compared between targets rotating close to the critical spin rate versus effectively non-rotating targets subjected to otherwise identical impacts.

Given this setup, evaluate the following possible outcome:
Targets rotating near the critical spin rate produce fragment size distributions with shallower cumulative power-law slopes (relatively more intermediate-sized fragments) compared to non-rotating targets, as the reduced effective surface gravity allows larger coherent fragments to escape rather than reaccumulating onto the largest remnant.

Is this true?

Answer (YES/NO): NO